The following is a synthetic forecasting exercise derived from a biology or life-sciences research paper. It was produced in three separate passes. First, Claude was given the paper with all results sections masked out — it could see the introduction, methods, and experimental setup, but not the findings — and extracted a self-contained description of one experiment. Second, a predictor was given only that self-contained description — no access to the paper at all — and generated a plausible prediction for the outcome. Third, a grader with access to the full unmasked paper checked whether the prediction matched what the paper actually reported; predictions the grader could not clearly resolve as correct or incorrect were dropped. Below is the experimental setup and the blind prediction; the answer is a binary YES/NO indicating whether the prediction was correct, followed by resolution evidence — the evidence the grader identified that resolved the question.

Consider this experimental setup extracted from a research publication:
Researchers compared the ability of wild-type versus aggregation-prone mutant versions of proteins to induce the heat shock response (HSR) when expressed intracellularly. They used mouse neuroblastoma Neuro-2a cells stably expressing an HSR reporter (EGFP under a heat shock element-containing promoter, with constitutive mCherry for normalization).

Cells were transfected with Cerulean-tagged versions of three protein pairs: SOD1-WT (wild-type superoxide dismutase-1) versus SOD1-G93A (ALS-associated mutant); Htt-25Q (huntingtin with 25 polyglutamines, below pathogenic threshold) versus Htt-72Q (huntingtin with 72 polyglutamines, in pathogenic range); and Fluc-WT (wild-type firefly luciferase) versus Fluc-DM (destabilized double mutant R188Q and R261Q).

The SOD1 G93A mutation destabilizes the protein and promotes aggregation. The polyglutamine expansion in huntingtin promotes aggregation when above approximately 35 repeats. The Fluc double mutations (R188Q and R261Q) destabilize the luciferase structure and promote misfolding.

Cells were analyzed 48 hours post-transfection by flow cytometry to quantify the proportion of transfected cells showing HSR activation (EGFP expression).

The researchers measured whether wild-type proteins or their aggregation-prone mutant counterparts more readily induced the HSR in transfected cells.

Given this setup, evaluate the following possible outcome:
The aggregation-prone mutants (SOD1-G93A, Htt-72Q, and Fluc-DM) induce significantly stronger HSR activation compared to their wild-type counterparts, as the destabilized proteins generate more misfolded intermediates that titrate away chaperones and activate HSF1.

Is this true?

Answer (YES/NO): NO